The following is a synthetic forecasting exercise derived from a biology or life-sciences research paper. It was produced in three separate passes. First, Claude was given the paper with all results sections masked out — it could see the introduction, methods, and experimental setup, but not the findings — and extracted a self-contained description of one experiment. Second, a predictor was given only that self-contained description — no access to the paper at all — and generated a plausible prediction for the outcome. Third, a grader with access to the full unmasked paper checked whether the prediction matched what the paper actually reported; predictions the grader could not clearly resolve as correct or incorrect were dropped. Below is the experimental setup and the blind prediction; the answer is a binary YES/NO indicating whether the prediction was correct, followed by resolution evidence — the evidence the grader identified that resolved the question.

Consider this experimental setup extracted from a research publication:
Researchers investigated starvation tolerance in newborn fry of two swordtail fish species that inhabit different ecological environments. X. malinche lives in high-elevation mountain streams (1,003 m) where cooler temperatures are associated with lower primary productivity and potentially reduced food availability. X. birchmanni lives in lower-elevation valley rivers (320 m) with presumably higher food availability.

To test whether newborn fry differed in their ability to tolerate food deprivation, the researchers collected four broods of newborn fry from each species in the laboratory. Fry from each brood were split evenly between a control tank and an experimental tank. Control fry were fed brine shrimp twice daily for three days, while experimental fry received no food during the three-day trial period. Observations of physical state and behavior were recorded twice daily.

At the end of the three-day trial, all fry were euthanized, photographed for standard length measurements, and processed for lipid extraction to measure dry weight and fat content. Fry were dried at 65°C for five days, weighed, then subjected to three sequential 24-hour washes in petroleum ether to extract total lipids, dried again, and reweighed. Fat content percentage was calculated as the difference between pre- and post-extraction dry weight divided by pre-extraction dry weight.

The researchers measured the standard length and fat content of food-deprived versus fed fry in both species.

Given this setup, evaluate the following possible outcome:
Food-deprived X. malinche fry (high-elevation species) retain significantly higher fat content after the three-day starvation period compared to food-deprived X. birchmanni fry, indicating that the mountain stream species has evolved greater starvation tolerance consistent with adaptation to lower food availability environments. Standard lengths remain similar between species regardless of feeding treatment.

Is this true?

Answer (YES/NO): NO